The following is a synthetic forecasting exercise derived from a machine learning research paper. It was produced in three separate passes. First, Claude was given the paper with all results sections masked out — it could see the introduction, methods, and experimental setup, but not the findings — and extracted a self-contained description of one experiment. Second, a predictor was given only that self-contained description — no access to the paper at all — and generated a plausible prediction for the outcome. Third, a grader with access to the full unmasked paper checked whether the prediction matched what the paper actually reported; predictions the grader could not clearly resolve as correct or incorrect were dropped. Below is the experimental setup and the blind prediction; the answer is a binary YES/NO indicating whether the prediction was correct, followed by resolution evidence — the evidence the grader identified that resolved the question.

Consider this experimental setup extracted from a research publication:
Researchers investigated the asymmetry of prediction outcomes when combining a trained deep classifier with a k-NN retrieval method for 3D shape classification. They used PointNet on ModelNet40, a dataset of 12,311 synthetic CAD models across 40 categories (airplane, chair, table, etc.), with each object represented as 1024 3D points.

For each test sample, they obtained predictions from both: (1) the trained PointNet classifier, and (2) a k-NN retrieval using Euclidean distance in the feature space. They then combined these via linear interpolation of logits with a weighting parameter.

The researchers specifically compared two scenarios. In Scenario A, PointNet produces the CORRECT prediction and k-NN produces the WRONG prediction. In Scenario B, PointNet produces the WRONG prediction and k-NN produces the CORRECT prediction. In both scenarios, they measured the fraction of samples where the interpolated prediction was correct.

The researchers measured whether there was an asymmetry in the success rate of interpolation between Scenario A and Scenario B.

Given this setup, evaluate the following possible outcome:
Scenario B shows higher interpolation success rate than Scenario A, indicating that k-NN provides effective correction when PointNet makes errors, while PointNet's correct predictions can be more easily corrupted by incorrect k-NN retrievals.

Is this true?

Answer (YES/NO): YES